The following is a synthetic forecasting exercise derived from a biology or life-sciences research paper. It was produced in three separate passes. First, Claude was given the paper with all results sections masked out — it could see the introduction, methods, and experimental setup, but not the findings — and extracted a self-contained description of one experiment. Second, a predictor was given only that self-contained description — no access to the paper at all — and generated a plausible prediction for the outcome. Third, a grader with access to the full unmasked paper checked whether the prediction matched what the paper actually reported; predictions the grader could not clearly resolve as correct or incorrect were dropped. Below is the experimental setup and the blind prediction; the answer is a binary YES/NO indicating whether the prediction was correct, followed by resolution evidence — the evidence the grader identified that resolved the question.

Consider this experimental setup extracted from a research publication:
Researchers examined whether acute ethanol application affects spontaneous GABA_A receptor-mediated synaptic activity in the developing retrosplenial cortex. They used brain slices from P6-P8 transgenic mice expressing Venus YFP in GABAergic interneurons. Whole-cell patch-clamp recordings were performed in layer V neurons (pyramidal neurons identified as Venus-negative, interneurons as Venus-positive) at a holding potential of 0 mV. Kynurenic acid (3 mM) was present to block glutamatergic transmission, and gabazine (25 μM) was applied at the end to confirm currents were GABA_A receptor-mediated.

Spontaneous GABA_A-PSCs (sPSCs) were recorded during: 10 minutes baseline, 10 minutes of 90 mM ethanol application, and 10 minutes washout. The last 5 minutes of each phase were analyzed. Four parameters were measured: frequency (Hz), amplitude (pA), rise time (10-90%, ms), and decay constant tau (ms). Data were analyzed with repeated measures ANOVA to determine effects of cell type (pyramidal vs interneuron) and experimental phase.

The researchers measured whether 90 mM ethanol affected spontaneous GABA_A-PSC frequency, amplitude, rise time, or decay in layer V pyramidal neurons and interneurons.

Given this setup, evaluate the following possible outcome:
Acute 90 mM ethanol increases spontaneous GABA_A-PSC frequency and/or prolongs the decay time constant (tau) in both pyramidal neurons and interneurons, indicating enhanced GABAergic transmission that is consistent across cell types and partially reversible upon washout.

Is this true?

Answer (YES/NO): NO